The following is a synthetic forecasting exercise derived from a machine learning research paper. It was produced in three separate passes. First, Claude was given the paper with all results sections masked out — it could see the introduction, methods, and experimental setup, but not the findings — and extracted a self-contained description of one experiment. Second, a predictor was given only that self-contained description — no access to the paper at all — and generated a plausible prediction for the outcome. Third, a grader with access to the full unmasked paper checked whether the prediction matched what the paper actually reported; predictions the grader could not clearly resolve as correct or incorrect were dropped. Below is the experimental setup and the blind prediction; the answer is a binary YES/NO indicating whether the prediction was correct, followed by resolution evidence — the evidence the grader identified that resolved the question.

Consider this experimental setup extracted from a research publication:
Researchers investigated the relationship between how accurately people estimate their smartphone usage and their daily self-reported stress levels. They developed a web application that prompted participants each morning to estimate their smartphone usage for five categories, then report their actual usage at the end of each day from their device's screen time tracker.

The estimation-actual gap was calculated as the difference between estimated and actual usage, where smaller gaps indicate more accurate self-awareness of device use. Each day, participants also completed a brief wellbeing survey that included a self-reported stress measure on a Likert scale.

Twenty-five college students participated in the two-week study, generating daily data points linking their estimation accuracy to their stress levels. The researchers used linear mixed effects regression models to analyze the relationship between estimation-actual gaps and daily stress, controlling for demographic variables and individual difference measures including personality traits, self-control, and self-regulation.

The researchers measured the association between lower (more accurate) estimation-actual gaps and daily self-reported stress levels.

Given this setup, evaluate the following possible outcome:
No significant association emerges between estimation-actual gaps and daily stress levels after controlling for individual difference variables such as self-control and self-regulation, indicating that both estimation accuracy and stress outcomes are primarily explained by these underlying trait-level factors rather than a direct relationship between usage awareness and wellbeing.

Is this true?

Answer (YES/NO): NO